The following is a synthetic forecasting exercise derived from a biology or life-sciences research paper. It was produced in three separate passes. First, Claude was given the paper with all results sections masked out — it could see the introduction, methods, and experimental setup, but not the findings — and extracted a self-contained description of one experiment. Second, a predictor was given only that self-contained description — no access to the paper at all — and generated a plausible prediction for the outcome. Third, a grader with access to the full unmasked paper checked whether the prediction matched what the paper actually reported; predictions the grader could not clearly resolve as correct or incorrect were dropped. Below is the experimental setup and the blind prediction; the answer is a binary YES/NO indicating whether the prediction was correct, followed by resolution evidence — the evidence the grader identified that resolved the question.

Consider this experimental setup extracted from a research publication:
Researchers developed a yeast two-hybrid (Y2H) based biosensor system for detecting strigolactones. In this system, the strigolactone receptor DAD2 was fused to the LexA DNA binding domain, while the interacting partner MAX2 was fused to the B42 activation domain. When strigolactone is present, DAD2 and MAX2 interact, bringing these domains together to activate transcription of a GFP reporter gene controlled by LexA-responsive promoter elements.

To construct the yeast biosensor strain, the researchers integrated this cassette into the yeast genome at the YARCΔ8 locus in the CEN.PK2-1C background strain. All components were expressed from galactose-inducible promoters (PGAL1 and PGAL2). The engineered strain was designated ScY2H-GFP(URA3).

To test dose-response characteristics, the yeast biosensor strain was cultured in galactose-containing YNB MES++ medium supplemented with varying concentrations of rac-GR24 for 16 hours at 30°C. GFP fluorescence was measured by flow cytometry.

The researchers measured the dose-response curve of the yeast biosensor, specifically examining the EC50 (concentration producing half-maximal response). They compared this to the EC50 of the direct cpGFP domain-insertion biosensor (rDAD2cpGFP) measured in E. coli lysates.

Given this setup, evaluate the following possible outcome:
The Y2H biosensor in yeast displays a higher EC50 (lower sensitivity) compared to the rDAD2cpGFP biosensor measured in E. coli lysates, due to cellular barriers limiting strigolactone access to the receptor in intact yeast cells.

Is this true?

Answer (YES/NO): YES